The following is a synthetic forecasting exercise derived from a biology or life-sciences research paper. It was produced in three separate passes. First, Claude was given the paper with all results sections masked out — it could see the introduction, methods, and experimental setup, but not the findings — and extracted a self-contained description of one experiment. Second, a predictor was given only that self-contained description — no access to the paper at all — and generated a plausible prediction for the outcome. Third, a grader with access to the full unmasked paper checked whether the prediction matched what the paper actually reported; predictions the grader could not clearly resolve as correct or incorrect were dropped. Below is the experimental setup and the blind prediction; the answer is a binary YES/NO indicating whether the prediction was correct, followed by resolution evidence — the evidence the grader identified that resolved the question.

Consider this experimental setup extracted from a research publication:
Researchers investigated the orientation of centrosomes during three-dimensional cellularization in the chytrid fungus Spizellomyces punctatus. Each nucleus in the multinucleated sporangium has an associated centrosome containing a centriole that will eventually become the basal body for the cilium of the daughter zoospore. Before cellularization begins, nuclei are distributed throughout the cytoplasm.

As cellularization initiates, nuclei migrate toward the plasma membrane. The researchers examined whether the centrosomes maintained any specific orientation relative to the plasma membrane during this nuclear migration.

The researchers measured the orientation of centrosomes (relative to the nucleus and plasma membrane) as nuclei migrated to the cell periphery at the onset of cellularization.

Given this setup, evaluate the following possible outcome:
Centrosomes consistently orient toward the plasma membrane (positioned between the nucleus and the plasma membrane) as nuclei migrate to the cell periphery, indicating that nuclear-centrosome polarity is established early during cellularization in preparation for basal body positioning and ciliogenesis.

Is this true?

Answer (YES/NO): YES